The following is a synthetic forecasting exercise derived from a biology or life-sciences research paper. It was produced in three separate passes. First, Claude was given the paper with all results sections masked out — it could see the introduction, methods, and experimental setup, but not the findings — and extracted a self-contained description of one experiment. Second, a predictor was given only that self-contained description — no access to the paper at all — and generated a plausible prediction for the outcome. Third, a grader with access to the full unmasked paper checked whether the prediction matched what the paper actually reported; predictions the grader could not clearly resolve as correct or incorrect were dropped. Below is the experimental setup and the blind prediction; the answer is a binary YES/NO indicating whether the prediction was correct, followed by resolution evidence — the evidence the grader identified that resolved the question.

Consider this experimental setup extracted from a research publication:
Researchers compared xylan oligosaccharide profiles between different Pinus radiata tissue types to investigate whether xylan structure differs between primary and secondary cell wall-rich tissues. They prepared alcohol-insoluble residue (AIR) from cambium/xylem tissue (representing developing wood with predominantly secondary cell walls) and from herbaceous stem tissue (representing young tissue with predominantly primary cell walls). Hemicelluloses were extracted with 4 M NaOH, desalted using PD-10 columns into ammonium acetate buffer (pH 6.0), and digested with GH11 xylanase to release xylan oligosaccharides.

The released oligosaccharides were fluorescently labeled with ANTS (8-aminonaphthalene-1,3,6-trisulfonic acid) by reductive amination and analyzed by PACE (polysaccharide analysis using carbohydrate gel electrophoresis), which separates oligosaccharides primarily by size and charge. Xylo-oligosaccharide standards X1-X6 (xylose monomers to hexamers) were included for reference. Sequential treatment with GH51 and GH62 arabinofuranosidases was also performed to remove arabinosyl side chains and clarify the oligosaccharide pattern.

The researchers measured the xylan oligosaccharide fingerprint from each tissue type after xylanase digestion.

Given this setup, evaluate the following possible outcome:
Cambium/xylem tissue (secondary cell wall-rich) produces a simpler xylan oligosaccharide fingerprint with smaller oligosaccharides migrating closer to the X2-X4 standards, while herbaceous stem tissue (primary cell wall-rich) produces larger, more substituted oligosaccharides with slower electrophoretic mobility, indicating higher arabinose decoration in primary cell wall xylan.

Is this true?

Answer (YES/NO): NO